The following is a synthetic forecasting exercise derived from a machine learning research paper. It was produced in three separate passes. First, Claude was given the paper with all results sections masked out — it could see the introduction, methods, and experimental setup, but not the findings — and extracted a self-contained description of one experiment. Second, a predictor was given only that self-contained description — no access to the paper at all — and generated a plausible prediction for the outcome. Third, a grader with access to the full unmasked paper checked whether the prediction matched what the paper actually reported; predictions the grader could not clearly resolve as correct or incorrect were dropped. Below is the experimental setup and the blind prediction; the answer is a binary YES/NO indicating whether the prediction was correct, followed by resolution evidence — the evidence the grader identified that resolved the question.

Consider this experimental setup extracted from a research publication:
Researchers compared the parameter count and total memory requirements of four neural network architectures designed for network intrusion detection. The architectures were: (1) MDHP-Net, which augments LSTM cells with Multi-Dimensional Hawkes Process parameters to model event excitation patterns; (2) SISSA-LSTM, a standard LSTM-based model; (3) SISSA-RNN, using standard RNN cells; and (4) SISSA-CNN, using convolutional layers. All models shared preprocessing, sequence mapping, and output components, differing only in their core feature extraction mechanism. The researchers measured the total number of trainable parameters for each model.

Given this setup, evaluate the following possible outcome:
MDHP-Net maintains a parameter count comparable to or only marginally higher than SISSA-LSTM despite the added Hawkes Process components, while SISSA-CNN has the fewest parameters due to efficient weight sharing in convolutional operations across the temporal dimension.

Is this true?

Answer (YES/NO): YES